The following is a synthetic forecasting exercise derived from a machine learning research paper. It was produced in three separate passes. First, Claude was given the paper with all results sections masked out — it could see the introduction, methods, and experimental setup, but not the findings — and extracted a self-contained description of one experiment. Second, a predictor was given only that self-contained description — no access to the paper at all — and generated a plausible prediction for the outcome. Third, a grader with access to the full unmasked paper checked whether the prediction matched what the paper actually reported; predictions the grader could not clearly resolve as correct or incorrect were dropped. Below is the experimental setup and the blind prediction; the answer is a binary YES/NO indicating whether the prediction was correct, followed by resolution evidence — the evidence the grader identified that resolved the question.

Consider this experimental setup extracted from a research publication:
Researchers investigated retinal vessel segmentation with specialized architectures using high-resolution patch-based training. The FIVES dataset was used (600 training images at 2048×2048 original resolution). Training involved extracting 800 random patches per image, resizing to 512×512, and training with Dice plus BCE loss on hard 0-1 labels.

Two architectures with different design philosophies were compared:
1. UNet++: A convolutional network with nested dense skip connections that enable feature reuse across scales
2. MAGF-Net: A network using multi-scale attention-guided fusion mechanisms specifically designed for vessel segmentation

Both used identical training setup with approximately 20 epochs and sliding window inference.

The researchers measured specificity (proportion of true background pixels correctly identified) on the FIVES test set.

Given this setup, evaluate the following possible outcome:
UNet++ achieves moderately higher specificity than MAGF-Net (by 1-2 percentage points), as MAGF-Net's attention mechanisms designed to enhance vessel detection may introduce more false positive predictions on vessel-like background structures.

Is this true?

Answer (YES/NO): NO